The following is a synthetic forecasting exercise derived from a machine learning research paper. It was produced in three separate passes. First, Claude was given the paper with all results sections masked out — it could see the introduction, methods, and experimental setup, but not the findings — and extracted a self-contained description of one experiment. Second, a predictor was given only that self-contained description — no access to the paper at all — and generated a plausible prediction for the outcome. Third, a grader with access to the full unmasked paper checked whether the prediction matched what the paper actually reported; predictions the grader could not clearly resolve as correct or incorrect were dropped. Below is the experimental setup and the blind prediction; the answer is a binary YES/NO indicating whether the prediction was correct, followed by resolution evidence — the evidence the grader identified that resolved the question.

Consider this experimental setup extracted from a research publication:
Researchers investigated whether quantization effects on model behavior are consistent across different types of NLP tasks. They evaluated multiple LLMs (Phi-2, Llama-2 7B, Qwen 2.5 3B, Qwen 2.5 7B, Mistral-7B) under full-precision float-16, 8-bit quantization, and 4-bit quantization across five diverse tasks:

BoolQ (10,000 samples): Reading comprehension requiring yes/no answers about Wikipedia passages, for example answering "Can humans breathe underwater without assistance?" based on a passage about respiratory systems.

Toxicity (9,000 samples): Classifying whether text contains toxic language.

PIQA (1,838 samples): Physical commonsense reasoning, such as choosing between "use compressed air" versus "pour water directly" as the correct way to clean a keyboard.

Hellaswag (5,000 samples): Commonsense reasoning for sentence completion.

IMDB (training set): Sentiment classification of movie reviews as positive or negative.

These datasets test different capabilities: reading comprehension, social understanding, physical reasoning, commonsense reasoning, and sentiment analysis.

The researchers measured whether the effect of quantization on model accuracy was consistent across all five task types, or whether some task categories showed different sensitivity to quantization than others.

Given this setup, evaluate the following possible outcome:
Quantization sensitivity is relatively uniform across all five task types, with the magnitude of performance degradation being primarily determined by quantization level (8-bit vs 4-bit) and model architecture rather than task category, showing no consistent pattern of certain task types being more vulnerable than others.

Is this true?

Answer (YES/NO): NO